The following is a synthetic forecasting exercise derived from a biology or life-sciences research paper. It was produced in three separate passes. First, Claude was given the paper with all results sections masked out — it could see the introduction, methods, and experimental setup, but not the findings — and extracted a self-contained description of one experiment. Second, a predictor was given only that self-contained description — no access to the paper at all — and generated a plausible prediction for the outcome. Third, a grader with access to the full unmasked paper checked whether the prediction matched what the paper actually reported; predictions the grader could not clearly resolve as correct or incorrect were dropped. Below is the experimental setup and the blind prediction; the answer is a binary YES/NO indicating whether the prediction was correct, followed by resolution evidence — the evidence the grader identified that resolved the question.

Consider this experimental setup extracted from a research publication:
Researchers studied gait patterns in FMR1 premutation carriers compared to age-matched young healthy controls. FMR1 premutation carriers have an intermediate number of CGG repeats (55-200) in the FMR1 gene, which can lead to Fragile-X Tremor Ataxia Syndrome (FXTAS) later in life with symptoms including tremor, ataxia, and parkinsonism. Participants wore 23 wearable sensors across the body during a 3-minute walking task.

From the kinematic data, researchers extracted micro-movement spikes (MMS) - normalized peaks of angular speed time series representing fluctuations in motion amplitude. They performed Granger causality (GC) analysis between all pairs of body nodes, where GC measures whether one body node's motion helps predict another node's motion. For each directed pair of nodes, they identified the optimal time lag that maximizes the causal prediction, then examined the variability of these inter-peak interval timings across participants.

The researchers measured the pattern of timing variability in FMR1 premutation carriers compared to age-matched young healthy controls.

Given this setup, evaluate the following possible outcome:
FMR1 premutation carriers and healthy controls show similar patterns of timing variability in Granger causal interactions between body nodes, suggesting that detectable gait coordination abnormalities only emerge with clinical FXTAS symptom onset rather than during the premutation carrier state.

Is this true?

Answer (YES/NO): NO